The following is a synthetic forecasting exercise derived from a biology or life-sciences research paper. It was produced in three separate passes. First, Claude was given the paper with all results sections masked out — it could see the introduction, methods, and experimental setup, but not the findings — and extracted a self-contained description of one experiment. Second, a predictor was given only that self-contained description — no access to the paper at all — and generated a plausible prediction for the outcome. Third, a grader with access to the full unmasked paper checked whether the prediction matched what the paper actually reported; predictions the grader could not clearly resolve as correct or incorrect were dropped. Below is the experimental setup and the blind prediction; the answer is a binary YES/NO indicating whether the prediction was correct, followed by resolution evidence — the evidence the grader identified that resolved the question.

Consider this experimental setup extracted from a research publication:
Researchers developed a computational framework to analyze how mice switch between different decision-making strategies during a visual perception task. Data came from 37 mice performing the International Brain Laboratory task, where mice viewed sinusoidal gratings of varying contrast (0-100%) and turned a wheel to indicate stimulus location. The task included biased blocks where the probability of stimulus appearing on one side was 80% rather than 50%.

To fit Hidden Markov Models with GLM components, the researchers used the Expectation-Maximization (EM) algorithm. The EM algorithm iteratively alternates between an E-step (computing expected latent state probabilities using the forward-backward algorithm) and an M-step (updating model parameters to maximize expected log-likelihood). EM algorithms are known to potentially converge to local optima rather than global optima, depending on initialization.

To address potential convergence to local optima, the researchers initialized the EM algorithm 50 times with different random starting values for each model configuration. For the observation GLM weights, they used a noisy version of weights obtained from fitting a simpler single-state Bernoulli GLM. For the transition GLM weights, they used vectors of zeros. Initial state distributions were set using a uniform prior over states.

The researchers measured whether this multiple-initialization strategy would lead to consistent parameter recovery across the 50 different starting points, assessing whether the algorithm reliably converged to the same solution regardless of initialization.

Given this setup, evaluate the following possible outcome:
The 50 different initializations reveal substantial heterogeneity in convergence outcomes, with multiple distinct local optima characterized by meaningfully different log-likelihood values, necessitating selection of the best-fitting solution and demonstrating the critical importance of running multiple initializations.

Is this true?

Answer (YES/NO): NO